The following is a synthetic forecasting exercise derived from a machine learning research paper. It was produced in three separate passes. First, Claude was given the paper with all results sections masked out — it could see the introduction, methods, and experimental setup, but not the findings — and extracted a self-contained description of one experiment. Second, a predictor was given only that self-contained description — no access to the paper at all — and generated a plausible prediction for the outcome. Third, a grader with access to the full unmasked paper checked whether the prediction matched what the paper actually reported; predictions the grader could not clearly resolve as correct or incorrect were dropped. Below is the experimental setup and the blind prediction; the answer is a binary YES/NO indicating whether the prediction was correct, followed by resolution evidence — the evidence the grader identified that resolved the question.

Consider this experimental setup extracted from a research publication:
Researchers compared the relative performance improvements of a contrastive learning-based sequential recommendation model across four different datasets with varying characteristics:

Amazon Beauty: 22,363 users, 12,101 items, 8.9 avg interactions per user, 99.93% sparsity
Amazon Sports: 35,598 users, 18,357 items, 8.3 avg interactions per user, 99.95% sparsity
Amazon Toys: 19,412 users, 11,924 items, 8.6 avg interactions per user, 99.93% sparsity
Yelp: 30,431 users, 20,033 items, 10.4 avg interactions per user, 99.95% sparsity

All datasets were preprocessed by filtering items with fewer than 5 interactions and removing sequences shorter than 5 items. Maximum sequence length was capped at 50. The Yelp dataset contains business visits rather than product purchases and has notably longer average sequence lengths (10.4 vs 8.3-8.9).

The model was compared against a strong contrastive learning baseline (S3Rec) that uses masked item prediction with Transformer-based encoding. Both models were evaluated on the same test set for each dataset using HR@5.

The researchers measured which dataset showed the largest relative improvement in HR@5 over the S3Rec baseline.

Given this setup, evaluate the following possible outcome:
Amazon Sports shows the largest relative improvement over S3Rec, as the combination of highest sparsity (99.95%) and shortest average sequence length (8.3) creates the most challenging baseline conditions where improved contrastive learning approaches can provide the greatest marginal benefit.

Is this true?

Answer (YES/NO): NO